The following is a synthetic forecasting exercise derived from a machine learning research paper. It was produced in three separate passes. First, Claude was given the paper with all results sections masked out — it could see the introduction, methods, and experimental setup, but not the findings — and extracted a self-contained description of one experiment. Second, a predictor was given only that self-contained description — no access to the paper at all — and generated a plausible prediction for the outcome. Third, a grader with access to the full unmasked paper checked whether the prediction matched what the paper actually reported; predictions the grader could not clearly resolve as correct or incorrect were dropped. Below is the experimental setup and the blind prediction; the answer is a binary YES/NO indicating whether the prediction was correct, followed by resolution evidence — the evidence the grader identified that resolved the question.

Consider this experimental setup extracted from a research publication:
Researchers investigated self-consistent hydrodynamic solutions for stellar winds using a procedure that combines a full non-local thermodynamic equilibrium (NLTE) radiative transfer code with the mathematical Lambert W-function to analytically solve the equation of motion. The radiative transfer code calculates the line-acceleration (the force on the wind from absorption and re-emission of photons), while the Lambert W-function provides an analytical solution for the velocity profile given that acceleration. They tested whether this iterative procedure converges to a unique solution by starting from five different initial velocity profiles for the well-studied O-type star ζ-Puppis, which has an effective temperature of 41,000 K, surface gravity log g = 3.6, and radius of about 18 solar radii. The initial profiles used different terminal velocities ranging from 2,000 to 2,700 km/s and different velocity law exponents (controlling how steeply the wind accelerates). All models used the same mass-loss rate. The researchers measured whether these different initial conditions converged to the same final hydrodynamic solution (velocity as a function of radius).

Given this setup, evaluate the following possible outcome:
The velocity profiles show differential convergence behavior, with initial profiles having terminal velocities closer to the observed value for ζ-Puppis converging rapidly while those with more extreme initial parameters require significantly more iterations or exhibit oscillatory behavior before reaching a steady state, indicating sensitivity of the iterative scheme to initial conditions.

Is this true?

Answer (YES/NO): NO